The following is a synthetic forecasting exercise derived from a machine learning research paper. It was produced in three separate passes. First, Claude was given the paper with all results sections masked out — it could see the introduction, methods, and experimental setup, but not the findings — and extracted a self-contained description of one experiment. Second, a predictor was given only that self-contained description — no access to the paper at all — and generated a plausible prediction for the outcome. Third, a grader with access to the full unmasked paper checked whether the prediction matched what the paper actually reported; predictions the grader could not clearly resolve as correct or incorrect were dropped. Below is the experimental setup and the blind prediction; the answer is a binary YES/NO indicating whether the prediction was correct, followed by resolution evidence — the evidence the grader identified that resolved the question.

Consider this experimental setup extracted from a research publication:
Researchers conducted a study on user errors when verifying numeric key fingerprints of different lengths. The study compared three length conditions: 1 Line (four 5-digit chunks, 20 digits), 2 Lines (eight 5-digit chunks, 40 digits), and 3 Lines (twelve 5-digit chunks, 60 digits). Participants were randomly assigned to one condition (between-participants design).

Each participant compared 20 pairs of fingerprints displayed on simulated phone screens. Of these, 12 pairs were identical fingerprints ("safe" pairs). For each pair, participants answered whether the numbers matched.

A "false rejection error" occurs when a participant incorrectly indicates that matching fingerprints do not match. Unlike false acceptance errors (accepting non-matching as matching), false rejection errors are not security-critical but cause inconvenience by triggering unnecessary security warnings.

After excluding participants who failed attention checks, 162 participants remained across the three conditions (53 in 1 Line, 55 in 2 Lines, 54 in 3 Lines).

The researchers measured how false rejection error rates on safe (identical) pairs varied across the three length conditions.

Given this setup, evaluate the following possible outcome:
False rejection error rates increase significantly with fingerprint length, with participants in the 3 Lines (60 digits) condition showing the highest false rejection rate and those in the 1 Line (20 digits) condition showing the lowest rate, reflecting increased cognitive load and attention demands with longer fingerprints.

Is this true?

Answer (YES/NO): NO